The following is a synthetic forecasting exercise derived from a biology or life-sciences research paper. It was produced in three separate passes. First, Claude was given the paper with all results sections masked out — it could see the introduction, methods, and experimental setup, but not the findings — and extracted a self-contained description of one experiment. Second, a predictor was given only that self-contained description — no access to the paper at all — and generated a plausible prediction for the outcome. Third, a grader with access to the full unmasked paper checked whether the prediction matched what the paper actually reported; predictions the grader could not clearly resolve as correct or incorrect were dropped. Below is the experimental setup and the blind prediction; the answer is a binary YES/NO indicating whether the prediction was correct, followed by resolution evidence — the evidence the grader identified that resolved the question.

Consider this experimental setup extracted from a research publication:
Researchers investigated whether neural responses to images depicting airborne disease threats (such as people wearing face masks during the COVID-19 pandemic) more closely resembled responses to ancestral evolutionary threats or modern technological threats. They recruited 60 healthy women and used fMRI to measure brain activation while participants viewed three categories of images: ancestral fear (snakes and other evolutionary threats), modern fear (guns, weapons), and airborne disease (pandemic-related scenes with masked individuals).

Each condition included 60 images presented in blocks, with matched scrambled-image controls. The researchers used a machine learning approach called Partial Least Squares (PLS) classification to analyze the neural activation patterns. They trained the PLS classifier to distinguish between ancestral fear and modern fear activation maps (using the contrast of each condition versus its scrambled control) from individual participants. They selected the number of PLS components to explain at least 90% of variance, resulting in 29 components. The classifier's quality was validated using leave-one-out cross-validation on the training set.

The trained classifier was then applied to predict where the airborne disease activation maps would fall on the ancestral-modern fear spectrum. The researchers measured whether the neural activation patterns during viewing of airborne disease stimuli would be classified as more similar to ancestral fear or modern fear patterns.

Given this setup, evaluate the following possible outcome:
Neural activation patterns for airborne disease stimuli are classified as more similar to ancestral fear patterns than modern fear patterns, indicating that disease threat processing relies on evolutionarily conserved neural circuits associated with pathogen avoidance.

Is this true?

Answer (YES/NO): NO